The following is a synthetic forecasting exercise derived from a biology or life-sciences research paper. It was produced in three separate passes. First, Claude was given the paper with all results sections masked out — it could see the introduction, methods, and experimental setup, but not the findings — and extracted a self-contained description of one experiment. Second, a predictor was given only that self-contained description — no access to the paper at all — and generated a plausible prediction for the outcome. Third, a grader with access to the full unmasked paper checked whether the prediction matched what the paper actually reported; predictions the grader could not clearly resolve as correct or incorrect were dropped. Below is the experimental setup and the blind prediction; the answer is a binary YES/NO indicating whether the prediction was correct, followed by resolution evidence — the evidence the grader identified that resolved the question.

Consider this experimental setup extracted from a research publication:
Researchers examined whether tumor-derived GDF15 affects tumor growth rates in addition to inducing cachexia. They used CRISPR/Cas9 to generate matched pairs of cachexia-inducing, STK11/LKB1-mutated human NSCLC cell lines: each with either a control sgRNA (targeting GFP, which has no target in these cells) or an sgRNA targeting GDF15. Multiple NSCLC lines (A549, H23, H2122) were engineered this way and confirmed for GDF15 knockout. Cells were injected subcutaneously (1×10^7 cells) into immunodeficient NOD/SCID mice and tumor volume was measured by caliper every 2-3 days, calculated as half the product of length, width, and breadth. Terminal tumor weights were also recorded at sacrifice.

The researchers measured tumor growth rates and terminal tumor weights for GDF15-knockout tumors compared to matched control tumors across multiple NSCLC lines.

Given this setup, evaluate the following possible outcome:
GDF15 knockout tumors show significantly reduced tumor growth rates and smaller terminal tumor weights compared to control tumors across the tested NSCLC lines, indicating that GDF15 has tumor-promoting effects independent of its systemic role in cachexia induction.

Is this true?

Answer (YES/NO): NO